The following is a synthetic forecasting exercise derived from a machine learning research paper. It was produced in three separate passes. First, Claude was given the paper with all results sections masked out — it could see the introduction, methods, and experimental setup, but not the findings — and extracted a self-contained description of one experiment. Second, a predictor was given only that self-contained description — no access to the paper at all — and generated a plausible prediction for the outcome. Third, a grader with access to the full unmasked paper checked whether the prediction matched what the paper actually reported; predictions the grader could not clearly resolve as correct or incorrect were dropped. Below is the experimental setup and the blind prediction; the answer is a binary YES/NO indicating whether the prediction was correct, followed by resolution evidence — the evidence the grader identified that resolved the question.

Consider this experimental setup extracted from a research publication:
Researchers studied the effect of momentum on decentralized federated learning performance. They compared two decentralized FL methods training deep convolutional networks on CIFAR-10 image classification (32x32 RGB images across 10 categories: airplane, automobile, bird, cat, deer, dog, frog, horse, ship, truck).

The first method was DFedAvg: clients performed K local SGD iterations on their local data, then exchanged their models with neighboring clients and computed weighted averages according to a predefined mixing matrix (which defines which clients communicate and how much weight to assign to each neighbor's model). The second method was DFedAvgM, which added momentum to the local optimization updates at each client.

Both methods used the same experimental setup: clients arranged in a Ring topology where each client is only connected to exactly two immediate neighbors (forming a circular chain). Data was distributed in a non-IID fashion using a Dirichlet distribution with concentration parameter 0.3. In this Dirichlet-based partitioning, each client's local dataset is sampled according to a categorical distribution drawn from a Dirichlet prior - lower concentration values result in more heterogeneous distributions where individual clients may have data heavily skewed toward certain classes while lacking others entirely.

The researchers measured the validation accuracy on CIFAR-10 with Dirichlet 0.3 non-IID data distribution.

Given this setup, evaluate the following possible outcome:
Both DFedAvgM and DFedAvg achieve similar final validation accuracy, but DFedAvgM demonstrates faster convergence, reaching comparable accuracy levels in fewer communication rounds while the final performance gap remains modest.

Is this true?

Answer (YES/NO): NO